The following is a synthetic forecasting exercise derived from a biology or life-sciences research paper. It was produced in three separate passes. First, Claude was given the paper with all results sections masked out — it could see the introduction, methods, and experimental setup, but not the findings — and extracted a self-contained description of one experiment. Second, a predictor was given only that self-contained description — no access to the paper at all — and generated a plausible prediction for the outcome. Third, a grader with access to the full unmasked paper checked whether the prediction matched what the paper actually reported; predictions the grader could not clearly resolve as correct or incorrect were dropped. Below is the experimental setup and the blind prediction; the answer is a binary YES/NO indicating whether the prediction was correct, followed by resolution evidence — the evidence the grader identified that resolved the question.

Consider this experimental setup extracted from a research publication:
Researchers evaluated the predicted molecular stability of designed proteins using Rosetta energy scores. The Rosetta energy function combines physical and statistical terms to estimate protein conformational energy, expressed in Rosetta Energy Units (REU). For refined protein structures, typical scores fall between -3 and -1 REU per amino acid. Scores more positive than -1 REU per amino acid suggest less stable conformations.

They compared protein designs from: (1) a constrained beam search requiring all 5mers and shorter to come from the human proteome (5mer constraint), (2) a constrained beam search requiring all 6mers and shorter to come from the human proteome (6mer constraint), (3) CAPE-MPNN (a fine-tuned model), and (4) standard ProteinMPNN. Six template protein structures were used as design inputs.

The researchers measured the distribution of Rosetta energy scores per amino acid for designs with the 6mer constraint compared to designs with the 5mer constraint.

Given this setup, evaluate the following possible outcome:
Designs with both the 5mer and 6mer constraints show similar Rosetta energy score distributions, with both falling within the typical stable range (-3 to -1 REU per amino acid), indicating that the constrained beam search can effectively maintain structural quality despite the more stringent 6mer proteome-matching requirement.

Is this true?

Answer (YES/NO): NO